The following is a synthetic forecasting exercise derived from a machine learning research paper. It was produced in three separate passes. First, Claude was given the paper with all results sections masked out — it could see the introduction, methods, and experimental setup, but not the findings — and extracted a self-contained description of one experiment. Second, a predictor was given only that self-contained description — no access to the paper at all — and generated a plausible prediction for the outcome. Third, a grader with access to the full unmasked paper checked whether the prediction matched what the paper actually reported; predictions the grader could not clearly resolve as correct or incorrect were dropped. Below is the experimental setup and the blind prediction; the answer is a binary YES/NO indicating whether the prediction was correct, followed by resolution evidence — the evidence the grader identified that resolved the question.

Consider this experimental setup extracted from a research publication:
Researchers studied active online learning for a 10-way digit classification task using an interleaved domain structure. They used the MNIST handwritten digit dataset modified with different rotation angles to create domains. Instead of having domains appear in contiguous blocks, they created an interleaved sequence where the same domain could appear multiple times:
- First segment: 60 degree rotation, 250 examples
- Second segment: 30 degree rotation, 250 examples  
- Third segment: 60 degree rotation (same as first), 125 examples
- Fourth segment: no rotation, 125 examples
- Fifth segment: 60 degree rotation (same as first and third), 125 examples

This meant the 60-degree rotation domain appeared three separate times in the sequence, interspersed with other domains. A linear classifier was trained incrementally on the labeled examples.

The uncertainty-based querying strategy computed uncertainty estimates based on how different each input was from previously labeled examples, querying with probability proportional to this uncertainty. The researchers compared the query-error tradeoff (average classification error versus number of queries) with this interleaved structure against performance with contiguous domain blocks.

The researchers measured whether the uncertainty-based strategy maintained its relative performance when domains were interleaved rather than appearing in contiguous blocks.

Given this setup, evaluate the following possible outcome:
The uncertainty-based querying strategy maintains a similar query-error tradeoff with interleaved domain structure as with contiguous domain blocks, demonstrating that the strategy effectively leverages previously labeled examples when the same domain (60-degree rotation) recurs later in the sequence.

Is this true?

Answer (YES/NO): YES